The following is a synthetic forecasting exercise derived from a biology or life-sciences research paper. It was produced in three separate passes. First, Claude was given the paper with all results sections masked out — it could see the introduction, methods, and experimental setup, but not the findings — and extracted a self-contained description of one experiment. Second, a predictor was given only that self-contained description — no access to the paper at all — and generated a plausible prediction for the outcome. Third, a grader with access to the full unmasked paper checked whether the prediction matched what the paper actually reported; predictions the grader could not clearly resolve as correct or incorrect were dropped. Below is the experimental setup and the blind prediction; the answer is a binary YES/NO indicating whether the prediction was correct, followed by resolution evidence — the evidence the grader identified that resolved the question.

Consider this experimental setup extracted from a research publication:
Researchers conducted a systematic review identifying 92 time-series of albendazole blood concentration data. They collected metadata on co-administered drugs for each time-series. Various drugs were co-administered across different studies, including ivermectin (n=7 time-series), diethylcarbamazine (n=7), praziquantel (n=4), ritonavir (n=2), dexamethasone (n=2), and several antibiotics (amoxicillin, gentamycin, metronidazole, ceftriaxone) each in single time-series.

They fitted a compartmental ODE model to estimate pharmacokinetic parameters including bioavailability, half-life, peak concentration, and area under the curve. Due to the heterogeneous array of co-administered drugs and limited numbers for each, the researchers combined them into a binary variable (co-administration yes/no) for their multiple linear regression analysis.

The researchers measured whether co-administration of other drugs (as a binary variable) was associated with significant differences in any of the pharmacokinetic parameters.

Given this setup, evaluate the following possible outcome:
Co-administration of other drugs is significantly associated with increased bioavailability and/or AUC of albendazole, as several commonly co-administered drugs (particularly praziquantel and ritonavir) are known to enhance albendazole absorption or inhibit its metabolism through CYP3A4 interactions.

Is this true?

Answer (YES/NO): NO